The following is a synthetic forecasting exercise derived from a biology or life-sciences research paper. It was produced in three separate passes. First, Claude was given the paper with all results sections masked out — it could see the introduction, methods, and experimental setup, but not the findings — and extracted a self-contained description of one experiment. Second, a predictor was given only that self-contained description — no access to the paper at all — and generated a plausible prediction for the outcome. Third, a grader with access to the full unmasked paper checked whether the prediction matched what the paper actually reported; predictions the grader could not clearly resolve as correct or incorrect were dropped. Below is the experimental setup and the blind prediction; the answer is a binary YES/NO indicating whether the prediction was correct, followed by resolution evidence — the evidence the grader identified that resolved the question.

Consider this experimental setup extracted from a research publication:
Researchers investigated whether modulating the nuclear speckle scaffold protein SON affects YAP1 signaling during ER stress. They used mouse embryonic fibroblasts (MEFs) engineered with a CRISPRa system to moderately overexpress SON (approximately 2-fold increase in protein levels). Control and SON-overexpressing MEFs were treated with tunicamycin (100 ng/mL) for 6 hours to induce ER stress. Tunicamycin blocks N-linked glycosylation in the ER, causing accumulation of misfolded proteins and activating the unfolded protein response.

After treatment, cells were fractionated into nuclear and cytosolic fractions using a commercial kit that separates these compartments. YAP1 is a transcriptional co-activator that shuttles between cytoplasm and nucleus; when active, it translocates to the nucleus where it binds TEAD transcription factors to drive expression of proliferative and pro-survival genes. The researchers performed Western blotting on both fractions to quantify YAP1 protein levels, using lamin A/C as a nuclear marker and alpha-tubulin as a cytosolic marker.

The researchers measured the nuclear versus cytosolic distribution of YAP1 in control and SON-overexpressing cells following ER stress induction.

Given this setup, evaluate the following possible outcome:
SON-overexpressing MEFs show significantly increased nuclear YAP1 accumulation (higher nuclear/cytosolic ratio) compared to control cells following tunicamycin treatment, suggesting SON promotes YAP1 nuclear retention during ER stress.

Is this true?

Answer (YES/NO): NO